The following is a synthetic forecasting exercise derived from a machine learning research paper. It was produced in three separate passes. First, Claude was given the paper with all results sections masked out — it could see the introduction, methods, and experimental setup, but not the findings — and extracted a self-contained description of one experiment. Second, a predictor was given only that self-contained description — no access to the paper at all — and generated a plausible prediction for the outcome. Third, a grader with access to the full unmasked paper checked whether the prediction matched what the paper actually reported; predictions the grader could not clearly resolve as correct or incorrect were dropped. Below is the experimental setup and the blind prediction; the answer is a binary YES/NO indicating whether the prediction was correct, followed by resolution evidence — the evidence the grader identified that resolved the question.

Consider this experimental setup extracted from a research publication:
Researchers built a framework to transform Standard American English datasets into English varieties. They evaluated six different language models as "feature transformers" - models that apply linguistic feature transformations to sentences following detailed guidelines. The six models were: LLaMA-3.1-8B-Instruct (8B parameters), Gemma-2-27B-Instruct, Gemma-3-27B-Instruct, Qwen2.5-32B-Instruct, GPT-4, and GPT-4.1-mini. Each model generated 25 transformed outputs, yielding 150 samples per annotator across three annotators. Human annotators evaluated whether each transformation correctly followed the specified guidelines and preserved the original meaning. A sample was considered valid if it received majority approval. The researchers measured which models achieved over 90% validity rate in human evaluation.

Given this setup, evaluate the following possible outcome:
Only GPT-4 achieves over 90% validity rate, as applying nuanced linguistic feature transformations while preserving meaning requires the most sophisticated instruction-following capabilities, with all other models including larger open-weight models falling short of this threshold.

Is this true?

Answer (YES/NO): NO